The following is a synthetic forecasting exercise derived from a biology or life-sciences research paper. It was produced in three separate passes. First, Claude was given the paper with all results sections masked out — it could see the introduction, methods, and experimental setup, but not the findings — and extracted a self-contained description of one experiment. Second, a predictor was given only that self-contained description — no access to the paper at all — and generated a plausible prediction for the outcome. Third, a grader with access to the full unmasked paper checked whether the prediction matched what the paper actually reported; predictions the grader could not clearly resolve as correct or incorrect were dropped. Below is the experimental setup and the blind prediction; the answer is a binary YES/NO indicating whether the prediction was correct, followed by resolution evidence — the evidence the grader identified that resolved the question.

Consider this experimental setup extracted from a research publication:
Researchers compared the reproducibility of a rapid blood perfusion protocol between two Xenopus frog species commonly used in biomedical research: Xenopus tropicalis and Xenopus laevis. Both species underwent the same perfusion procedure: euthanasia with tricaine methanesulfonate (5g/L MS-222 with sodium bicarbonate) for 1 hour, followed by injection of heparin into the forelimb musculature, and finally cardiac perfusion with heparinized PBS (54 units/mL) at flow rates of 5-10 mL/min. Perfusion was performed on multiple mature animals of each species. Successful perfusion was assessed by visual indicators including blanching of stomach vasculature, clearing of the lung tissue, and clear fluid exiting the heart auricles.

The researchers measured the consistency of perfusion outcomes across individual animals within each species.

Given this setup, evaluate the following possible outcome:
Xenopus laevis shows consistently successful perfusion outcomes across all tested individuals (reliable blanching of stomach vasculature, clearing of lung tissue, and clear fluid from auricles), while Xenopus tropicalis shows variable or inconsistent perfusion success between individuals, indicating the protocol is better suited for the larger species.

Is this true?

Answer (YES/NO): NO